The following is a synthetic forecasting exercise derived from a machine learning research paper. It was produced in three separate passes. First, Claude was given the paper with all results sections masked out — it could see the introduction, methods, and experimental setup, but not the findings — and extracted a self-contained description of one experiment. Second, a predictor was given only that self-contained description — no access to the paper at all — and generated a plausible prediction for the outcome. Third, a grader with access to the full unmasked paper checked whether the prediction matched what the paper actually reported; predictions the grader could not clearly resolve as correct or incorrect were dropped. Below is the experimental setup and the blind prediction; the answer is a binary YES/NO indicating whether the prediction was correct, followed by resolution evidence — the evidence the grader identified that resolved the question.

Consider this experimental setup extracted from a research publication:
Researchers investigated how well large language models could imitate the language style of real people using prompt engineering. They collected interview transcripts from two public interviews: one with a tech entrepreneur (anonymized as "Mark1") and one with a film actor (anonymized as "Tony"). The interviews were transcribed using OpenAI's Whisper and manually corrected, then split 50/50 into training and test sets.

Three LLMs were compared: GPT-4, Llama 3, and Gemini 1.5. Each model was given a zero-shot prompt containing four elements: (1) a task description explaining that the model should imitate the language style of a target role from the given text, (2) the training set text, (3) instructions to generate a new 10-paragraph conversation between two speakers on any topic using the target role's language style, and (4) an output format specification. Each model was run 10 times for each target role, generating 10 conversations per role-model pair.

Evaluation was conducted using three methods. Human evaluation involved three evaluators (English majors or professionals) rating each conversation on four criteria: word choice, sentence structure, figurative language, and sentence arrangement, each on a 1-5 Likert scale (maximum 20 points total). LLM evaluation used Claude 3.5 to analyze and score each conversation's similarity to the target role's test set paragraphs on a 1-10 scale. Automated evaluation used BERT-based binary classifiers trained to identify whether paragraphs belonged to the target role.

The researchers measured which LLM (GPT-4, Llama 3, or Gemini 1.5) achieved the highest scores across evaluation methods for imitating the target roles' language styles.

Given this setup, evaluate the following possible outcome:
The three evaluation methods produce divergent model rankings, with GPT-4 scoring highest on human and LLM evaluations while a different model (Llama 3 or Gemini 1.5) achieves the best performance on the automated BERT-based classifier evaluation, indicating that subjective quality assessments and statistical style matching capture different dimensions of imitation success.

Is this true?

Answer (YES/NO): NO